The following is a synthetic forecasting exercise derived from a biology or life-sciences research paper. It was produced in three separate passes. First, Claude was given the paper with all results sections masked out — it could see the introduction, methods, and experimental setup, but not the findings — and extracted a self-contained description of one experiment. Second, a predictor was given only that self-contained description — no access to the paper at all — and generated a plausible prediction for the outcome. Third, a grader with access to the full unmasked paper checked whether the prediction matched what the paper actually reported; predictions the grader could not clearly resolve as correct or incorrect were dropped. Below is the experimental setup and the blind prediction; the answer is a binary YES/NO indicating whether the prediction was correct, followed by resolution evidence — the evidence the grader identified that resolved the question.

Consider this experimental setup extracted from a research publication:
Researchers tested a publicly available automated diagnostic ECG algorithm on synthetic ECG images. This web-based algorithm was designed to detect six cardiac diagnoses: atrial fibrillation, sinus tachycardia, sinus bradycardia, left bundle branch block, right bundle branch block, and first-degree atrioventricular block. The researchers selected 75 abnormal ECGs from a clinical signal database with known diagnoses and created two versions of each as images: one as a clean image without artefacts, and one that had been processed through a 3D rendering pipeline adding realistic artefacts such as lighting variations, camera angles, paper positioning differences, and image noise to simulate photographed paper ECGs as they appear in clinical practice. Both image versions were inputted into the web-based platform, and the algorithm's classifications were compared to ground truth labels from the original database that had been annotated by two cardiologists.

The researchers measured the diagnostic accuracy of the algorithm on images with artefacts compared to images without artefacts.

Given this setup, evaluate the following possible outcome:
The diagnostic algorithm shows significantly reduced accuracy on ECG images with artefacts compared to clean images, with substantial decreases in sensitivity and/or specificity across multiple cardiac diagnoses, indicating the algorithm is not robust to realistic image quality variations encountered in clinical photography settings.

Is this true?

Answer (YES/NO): YES